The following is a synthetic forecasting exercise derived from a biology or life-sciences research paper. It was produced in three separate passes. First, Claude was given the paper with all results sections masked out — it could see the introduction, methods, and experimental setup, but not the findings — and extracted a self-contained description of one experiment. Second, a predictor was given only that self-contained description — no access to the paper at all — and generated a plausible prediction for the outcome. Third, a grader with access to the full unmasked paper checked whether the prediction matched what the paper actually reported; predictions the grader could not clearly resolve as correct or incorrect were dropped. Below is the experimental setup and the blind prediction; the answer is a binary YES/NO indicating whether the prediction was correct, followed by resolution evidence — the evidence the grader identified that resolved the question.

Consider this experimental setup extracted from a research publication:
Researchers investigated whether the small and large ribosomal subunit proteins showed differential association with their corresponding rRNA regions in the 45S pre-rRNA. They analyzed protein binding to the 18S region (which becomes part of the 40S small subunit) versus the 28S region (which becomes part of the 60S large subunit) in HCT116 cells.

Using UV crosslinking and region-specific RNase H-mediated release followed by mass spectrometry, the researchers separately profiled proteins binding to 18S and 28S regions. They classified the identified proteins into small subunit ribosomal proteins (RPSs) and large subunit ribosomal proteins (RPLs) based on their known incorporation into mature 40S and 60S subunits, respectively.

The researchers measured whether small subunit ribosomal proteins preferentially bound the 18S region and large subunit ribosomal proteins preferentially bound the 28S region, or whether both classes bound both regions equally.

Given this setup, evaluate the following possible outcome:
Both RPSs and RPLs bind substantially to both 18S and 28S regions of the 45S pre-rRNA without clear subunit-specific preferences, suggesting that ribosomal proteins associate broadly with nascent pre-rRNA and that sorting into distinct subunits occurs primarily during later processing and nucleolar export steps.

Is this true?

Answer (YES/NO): NO